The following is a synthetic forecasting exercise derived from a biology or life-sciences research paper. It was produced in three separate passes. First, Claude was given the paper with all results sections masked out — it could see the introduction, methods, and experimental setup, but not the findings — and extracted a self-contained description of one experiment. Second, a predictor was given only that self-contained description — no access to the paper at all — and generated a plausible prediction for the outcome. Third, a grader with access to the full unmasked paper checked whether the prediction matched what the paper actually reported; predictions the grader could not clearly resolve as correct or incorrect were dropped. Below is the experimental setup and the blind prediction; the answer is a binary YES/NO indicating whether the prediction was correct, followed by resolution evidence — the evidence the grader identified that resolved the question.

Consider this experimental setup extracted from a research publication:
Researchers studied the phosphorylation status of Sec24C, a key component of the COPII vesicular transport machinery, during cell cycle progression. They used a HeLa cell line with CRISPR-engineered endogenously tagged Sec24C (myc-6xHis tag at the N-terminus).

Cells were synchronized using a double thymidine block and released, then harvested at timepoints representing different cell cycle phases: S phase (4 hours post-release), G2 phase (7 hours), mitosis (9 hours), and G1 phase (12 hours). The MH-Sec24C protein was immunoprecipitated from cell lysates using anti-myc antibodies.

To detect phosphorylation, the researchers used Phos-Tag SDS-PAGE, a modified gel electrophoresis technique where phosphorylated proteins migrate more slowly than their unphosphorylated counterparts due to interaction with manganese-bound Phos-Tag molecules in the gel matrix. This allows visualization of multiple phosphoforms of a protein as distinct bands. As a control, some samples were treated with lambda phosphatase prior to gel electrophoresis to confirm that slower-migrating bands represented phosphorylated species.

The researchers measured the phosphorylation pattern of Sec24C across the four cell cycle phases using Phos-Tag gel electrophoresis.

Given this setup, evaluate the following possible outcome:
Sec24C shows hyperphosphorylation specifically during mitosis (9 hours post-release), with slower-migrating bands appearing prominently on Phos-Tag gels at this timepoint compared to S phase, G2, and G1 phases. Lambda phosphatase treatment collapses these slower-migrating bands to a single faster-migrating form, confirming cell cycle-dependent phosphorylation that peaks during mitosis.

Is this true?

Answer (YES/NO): YES